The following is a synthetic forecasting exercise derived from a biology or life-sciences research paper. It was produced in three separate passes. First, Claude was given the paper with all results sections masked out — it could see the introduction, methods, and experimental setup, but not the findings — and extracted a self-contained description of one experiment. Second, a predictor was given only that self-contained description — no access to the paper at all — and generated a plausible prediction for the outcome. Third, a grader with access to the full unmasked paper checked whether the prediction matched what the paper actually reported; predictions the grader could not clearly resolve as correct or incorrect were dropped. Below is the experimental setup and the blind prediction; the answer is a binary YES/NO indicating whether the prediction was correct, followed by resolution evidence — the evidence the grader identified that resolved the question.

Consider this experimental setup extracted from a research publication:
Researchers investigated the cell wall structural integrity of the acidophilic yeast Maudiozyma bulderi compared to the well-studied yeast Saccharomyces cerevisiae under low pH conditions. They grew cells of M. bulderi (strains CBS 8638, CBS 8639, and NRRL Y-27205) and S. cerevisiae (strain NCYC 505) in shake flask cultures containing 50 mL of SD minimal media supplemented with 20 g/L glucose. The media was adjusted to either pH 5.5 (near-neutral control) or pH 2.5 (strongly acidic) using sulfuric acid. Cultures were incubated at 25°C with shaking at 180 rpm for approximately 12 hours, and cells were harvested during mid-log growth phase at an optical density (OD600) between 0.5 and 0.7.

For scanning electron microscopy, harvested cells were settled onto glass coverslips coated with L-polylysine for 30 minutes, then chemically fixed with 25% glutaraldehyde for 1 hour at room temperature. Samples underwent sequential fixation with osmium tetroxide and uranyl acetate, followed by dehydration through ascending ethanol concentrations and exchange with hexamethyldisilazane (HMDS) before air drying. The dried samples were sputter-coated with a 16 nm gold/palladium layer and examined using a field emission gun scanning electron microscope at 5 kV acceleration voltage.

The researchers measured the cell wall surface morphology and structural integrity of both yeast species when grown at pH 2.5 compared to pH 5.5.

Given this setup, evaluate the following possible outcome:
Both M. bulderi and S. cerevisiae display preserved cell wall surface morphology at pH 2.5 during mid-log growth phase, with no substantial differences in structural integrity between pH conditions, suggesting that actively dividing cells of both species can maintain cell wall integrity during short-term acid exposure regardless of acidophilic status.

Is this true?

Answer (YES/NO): NO